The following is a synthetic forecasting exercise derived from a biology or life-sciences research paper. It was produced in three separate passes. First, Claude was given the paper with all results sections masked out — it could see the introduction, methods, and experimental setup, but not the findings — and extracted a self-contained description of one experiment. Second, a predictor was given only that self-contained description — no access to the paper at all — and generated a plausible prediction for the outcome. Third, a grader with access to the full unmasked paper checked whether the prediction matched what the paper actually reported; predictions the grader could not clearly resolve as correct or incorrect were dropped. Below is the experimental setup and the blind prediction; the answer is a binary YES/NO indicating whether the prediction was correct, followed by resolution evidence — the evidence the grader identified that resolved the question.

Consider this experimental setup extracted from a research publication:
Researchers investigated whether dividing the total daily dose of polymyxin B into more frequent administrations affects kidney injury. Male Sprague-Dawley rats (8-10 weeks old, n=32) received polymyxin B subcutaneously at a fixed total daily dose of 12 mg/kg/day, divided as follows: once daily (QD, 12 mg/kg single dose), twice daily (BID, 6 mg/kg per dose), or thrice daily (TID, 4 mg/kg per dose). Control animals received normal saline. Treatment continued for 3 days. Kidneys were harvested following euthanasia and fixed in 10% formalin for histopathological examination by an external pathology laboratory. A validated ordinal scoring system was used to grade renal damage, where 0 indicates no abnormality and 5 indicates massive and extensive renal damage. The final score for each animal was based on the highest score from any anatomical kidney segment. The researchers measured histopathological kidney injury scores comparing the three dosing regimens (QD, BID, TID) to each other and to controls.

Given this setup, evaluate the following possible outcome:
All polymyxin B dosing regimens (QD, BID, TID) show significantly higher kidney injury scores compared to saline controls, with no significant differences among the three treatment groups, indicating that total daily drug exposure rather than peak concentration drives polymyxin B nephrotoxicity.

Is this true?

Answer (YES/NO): NO